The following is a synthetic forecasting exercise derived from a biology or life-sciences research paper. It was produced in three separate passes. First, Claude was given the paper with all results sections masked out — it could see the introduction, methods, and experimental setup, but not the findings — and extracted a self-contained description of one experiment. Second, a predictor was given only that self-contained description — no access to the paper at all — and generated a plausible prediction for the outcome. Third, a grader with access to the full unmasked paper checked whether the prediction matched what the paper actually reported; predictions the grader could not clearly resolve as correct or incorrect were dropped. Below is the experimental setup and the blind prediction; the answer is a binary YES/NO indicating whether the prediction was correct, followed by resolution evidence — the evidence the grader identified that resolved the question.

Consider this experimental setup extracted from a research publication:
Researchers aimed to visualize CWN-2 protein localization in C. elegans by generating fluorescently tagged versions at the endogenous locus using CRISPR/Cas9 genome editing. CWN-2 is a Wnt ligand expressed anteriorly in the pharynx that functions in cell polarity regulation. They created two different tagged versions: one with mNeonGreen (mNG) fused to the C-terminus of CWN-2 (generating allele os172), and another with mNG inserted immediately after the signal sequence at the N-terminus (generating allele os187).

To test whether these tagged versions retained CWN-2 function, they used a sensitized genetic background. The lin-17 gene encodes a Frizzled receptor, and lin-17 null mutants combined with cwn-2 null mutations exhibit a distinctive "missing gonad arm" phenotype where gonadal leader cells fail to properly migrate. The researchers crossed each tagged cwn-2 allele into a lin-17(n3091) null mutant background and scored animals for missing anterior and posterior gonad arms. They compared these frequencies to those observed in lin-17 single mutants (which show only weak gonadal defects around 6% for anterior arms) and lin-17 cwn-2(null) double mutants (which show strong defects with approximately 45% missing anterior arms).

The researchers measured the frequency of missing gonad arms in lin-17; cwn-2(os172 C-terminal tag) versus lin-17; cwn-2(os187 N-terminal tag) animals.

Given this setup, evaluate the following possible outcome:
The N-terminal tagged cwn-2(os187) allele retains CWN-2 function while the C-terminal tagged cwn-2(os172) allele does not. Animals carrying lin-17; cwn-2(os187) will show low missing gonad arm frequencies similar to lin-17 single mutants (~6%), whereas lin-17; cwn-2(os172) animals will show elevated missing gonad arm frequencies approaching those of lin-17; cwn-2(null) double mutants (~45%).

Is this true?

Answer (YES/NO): YES